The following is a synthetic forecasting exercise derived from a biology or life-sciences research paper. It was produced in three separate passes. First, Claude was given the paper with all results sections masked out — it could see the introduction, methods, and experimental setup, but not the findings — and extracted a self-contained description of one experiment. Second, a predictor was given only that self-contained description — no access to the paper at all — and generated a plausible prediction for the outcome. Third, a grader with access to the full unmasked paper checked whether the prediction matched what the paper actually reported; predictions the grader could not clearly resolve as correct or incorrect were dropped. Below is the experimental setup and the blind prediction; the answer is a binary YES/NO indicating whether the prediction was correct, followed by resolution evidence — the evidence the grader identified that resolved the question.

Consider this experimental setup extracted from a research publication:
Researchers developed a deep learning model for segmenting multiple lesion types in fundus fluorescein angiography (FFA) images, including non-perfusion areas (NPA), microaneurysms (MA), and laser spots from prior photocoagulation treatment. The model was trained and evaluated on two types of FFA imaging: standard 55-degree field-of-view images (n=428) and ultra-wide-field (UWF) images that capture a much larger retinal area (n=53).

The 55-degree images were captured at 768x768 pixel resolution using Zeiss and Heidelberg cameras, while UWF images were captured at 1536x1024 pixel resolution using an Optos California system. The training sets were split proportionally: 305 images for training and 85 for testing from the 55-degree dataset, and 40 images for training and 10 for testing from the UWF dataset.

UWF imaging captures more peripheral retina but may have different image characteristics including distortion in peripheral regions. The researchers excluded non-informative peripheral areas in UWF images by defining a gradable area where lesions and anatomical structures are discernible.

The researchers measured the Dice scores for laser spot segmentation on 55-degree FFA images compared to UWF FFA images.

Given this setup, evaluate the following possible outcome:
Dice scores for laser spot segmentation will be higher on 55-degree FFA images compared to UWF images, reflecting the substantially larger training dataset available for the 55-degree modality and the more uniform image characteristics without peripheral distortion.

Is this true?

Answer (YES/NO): NO